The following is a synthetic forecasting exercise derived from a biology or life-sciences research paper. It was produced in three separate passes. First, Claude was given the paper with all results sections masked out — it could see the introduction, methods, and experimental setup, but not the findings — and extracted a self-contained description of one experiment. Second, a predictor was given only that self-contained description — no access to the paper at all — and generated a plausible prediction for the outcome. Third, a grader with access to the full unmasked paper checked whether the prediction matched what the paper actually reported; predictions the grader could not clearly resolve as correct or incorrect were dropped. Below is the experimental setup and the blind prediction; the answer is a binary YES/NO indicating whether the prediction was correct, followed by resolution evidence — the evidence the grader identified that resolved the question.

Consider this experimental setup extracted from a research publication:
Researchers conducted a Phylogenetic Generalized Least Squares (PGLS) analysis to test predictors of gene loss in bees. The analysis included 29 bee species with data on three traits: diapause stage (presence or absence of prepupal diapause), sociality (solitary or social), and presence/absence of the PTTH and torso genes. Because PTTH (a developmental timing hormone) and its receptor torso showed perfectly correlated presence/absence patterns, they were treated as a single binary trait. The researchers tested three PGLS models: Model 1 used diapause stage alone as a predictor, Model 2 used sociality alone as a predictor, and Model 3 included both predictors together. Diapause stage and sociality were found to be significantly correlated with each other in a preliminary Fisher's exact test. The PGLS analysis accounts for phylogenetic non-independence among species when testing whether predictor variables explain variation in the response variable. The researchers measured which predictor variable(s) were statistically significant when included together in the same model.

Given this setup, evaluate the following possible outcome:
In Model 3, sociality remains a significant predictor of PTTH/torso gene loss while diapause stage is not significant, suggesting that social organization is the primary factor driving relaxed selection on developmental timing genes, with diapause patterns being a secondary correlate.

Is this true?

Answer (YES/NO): NO